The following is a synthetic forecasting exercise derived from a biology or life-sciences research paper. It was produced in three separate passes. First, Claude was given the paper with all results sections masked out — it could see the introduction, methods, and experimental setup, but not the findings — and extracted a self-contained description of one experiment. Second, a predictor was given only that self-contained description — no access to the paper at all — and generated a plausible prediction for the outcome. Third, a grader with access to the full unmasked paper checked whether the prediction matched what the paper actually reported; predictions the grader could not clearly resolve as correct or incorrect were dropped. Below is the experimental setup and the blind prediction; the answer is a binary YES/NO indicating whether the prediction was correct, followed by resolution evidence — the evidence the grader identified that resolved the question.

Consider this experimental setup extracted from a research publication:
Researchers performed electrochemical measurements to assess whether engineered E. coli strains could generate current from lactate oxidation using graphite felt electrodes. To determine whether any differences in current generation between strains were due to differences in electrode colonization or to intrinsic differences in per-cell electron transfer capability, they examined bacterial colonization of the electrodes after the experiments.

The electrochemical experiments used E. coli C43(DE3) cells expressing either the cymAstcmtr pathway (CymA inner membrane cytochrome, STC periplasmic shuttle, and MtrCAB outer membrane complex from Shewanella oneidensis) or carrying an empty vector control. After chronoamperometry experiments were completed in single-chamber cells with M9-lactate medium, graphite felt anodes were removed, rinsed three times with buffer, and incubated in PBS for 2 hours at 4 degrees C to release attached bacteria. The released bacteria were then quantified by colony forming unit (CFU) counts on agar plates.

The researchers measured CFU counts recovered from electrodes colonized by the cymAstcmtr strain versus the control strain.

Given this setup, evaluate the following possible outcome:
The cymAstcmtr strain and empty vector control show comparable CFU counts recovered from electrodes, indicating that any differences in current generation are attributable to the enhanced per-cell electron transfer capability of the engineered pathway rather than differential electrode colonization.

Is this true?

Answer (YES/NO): YES